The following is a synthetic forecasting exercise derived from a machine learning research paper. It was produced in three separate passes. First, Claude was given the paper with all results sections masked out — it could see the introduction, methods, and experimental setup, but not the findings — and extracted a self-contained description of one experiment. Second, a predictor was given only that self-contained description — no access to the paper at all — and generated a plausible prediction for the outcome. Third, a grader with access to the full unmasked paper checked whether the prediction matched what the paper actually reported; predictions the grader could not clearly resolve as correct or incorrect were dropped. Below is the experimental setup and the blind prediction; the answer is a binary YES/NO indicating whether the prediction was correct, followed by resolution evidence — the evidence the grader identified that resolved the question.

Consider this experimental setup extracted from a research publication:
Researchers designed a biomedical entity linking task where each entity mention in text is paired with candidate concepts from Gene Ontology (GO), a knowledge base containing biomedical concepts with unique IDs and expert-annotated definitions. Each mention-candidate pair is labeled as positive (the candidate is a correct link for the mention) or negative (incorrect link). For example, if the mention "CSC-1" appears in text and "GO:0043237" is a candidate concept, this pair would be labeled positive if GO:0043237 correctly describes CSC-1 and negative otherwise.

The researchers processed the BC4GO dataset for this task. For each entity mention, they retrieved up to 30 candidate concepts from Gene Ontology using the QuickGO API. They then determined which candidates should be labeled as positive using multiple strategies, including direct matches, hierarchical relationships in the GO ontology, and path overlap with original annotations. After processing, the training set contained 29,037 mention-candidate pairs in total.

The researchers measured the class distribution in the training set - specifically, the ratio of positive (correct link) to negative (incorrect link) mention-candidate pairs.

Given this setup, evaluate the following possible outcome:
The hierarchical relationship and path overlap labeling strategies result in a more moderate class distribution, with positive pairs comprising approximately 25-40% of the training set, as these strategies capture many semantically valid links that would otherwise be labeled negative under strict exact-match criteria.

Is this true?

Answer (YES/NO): YES